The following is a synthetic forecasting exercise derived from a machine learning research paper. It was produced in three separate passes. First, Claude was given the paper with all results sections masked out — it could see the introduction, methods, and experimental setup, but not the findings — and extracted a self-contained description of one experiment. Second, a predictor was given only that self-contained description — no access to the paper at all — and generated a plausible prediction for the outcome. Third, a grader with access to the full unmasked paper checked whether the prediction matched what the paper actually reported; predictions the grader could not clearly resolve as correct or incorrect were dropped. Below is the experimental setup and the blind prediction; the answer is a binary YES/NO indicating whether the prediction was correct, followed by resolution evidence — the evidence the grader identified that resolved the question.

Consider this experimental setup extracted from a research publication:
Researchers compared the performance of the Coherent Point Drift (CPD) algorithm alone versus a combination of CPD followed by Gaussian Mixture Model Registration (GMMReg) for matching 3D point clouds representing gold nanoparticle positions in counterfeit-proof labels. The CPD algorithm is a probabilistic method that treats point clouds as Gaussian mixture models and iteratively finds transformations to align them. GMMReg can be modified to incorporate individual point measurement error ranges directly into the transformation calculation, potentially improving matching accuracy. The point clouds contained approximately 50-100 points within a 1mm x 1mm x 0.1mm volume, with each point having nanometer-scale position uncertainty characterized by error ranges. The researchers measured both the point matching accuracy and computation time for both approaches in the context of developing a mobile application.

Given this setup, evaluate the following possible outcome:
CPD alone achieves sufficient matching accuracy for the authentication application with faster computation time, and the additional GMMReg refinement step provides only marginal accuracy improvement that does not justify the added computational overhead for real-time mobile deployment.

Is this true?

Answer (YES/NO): YES